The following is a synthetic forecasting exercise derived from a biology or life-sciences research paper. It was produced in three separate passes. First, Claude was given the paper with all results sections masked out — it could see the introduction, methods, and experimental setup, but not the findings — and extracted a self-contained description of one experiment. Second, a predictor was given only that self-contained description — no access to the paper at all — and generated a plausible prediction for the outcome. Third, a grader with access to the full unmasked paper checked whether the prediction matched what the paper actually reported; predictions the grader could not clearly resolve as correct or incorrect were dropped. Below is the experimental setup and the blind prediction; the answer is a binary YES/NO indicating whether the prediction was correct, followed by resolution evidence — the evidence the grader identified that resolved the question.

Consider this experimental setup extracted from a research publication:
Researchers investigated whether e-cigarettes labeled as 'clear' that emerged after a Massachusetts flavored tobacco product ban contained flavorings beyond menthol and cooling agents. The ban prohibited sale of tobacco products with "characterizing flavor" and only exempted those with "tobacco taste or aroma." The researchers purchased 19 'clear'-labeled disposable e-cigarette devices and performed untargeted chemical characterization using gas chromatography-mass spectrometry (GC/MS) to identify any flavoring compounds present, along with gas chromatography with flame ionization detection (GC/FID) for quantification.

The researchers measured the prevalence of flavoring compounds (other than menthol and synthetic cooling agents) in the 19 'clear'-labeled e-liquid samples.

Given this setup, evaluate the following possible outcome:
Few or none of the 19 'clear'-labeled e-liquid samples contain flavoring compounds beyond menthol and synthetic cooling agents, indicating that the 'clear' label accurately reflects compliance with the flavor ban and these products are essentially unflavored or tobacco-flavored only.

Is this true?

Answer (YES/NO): NO